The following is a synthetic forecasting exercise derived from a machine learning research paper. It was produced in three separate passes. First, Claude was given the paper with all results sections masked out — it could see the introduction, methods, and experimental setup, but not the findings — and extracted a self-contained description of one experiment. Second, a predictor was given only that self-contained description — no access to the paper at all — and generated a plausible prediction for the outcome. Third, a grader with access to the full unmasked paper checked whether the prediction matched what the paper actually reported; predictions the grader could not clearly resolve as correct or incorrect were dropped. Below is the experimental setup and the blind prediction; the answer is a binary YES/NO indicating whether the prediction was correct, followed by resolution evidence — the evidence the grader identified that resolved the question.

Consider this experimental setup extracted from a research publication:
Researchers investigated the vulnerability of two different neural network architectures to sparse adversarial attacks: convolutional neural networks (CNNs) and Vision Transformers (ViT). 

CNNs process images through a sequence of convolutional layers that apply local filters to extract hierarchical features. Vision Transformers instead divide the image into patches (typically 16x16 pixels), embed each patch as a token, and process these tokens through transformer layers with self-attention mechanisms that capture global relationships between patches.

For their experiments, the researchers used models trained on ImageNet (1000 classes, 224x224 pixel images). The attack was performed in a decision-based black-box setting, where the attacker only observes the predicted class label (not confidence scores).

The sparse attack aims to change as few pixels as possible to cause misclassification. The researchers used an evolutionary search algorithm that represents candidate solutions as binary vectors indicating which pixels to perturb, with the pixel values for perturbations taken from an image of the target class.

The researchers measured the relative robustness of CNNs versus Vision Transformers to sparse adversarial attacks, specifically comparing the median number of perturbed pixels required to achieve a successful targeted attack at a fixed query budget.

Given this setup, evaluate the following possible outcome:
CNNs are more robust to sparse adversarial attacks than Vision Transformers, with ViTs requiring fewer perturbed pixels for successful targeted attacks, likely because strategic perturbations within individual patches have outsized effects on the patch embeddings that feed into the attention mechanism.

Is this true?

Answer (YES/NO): NO